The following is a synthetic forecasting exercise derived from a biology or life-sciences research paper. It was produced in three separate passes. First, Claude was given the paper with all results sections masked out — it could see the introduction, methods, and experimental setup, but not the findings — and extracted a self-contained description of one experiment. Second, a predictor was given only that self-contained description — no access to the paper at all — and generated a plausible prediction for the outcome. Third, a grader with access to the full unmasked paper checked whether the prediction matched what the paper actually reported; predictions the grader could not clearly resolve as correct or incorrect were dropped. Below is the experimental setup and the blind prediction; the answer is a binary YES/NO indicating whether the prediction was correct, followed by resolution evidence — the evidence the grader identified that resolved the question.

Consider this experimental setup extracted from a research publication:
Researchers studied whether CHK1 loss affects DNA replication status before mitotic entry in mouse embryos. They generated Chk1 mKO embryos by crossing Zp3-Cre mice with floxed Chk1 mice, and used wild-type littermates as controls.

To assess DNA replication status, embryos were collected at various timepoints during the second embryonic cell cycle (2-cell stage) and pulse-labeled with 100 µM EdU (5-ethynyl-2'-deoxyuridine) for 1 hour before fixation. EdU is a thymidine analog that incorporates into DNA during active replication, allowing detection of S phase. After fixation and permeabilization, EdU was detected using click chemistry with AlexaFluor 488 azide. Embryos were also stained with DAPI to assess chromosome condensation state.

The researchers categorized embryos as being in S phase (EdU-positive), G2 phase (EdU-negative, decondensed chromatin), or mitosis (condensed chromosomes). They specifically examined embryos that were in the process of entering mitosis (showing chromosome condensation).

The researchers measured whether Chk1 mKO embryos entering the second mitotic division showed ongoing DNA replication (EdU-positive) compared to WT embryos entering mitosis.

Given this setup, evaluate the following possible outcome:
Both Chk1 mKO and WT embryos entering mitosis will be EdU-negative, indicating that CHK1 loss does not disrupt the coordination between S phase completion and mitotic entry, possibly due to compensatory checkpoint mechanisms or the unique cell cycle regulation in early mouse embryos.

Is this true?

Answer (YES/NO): YES